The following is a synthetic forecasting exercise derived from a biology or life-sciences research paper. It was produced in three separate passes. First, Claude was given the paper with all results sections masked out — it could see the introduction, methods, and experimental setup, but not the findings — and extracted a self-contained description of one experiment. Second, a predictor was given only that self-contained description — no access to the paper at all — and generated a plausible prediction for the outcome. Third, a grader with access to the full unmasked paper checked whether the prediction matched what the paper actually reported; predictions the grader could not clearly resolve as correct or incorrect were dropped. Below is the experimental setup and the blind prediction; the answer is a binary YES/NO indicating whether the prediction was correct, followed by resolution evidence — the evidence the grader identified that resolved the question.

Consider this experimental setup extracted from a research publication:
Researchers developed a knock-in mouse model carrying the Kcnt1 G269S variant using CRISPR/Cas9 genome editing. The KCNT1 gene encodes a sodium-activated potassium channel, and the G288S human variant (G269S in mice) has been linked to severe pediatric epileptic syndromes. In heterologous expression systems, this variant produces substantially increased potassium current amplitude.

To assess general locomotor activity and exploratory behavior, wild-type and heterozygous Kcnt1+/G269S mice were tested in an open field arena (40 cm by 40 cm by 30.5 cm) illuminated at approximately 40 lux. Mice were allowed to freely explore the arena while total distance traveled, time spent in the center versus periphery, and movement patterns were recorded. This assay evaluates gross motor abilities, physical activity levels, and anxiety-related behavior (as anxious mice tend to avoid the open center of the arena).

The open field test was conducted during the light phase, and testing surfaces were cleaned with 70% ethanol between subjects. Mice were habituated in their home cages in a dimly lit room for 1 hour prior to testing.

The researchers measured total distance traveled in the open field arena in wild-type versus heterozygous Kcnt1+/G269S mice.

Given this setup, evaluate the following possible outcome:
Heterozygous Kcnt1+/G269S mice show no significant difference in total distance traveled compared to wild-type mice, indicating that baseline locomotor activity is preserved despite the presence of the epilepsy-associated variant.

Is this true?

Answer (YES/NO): NO